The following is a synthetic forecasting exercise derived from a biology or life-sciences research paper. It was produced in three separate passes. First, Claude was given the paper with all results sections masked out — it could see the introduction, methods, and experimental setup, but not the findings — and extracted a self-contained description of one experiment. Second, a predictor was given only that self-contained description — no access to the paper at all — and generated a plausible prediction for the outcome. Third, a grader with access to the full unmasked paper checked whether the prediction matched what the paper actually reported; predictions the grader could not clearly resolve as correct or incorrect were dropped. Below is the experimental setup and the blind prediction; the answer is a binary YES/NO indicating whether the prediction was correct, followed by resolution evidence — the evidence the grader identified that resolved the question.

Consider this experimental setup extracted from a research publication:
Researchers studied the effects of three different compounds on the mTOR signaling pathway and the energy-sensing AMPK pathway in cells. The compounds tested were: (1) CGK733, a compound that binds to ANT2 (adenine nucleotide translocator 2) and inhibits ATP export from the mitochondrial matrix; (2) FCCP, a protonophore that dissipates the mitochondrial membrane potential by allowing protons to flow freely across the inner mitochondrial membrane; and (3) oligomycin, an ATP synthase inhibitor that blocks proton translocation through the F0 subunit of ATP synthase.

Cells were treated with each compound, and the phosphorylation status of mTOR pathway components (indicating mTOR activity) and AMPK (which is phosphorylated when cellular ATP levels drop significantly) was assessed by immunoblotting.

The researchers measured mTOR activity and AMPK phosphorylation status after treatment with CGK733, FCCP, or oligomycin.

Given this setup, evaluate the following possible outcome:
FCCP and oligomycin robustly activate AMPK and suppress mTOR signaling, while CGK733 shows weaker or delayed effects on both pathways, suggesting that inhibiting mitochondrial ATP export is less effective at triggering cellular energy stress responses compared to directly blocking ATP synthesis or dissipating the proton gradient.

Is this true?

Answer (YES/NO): NO